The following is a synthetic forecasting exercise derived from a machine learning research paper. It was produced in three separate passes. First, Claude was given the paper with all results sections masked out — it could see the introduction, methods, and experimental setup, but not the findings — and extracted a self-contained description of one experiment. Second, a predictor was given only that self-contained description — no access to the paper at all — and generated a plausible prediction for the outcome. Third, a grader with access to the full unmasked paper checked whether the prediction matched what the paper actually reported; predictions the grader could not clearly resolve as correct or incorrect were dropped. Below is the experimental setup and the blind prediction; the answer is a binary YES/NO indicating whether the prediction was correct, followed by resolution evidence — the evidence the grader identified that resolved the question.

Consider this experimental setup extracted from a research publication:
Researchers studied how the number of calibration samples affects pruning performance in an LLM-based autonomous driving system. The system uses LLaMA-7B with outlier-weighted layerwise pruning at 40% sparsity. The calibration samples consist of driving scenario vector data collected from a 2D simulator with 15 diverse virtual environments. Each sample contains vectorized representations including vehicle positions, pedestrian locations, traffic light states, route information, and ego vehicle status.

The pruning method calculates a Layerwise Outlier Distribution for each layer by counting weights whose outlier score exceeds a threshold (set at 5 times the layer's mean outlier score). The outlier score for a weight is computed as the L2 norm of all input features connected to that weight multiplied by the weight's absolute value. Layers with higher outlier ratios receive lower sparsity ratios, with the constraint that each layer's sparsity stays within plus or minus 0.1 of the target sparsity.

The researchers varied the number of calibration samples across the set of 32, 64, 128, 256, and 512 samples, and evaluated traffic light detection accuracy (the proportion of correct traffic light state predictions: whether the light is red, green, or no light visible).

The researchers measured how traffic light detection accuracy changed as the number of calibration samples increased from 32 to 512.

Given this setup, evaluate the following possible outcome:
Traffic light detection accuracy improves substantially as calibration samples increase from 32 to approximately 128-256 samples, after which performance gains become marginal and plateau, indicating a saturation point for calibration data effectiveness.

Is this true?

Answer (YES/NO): NO